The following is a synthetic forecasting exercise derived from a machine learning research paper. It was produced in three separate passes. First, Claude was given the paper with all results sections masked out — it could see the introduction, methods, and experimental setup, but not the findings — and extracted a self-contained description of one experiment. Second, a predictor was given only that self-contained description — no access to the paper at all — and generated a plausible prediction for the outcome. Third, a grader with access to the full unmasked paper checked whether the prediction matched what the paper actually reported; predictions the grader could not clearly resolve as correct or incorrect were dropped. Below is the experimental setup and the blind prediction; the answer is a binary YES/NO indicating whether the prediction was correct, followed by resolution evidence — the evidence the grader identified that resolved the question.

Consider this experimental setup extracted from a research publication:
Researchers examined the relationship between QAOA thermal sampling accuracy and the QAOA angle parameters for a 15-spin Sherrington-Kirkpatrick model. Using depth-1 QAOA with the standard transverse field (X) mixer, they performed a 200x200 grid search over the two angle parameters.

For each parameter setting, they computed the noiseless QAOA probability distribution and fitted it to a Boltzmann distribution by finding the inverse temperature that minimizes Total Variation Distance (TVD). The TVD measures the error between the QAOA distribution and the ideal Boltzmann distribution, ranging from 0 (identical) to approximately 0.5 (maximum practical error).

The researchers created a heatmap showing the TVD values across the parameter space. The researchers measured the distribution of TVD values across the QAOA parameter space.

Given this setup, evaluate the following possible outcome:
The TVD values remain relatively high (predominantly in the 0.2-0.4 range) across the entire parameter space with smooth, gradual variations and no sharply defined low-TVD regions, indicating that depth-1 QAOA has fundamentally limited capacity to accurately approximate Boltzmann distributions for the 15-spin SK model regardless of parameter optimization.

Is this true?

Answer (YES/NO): NO